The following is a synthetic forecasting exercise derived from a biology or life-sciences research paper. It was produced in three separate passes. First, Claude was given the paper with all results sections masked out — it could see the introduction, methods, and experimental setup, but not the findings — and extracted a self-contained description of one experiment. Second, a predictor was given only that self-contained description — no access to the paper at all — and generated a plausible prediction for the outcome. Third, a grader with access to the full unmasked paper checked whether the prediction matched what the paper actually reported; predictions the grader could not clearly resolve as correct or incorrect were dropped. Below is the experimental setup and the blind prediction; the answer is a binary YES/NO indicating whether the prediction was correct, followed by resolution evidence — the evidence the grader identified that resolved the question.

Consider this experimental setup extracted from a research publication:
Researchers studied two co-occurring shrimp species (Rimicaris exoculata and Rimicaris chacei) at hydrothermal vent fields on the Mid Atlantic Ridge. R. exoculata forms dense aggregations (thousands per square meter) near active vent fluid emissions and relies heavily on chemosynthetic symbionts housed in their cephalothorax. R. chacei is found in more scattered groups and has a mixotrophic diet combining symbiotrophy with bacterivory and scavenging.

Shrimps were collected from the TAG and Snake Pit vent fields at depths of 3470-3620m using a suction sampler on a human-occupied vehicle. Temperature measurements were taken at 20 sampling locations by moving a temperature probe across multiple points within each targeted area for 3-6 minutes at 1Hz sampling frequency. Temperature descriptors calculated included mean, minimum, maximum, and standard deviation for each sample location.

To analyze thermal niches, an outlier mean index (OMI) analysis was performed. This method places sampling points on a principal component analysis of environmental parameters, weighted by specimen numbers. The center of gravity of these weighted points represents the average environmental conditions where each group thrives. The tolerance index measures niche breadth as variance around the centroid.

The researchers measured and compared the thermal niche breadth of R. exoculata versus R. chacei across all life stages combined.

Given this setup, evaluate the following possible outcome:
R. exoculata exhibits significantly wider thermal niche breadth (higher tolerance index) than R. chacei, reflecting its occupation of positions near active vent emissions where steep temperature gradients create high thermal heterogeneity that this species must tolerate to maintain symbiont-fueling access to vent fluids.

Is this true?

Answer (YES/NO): YES